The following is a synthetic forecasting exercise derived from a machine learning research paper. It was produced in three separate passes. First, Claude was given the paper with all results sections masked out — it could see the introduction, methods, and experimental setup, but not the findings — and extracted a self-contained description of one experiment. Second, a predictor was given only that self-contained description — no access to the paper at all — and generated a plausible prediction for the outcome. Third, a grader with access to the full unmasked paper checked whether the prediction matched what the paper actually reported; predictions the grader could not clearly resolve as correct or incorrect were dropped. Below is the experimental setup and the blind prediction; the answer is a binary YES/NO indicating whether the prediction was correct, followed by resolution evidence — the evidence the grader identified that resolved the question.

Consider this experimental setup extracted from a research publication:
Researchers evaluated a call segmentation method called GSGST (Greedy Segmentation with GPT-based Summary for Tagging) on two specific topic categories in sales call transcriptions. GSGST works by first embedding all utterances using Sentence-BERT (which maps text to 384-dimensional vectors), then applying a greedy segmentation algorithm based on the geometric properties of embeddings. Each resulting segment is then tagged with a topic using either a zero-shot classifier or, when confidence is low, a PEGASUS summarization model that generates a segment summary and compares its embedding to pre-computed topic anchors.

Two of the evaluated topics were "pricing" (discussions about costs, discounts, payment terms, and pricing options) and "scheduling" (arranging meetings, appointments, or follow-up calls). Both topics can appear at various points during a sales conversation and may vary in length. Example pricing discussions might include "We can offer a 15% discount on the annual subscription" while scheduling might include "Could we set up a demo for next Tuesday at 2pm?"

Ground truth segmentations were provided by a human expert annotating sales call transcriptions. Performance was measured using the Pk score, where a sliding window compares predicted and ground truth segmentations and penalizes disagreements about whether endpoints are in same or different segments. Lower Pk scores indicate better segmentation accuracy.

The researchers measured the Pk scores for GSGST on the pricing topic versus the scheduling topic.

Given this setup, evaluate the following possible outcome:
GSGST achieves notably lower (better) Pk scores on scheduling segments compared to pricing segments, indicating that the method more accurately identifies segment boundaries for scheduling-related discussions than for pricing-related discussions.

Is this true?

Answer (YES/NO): YES